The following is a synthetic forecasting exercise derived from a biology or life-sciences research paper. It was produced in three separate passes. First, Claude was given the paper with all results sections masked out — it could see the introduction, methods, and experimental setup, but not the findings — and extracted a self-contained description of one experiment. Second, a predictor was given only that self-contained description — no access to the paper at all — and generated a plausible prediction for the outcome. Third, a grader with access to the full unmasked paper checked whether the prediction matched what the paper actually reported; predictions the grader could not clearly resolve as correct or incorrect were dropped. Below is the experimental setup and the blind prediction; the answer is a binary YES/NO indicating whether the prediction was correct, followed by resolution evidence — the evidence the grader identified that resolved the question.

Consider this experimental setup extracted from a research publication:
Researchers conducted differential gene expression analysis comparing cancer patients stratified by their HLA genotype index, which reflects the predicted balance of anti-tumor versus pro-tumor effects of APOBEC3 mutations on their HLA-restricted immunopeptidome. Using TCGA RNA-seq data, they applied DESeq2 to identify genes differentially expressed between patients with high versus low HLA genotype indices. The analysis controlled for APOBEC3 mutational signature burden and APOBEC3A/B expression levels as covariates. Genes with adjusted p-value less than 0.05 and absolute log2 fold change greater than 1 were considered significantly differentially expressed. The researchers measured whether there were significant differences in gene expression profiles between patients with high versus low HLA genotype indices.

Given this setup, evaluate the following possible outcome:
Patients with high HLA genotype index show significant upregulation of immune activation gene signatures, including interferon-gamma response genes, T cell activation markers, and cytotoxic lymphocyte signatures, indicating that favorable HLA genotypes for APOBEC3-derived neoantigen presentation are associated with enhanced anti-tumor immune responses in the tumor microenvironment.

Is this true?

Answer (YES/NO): YES